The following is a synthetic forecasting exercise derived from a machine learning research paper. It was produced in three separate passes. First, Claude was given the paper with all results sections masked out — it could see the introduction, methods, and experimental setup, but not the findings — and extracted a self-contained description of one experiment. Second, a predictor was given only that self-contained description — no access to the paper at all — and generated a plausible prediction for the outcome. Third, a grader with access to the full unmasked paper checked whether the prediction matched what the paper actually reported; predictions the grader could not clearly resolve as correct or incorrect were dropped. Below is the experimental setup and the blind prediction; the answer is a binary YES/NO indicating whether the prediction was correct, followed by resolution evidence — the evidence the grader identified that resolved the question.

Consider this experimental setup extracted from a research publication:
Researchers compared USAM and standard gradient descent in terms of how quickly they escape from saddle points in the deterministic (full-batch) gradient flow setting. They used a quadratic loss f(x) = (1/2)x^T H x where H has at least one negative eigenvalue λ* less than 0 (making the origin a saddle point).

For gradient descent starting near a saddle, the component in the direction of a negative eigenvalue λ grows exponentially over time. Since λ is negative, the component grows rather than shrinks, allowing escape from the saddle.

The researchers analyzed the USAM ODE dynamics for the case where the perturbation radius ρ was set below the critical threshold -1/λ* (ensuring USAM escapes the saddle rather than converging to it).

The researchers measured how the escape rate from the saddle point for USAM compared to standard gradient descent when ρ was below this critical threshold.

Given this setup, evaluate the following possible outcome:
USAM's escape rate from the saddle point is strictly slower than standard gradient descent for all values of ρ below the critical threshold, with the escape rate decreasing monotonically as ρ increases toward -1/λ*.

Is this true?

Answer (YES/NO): NO